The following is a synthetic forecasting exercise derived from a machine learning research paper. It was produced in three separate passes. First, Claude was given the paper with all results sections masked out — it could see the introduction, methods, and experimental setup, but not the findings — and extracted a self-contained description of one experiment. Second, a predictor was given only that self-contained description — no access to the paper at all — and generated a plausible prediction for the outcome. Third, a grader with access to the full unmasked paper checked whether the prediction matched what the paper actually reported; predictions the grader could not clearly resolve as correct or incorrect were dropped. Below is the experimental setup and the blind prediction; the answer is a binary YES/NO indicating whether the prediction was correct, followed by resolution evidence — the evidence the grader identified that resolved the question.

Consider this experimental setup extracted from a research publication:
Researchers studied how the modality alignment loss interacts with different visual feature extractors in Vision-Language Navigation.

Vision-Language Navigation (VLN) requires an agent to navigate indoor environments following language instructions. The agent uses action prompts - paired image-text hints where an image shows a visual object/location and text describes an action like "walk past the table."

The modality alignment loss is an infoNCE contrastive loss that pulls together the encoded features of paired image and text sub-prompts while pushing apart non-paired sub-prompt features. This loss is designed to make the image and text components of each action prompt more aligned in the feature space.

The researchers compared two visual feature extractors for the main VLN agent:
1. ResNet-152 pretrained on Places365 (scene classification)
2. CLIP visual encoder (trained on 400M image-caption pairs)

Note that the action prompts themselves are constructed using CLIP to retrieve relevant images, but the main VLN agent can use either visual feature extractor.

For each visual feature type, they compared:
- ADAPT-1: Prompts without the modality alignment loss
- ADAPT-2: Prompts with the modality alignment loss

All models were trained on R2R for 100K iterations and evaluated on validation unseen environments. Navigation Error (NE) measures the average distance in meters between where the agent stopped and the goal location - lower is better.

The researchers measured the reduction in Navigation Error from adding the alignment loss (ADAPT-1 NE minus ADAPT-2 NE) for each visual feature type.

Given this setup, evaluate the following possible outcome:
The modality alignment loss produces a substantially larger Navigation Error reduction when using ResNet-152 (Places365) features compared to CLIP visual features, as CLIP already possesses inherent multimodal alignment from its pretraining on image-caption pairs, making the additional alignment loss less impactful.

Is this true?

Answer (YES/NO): NO